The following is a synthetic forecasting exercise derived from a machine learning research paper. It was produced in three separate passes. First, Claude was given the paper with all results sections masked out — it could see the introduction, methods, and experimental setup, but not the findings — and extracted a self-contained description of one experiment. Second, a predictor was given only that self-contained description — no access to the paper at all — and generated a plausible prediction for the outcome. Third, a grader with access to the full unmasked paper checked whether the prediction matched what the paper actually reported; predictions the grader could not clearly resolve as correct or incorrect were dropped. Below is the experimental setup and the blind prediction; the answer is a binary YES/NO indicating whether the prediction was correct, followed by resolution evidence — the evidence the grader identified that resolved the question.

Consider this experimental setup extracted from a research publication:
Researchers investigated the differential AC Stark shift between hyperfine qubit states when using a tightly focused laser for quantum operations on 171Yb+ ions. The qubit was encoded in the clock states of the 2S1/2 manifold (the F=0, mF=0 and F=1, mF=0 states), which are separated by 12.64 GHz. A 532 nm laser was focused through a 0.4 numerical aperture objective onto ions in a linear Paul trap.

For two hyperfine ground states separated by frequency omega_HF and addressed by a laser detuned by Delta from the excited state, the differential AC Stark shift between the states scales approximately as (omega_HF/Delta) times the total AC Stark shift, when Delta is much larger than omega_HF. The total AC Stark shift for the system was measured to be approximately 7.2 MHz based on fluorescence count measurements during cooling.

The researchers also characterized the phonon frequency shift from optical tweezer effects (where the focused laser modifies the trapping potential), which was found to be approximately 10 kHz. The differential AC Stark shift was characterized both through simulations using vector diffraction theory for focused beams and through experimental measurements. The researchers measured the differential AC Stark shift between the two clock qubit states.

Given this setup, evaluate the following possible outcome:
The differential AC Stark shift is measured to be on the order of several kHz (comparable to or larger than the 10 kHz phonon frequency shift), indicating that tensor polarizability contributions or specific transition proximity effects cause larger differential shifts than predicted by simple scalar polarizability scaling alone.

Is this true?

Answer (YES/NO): NO